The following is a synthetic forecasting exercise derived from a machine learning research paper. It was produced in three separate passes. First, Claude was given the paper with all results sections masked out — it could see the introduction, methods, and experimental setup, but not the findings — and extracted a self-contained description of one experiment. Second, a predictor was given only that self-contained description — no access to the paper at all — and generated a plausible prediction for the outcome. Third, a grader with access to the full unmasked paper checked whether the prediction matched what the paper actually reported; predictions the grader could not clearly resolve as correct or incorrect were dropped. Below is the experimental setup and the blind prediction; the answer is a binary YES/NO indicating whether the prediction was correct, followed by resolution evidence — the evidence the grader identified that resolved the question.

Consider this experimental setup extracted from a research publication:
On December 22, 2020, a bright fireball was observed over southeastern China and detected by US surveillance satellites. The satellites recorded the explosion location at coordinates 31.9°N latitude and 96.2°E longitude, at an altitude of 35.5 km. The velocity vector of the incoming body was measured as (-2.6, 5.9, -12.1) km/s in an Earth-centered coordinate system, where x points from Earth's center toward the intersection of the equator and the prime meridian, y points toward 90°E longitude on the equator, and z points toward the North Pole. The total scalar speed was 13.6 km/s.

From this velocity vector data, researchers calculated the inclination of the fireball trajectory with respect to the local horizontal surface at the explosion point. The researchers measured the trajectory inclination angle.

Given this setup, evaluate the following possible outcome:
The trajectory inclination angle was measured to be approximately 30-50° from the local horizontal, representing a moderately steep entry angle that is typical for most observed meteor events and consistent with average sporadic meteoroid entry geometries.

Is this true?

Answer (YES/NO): NO